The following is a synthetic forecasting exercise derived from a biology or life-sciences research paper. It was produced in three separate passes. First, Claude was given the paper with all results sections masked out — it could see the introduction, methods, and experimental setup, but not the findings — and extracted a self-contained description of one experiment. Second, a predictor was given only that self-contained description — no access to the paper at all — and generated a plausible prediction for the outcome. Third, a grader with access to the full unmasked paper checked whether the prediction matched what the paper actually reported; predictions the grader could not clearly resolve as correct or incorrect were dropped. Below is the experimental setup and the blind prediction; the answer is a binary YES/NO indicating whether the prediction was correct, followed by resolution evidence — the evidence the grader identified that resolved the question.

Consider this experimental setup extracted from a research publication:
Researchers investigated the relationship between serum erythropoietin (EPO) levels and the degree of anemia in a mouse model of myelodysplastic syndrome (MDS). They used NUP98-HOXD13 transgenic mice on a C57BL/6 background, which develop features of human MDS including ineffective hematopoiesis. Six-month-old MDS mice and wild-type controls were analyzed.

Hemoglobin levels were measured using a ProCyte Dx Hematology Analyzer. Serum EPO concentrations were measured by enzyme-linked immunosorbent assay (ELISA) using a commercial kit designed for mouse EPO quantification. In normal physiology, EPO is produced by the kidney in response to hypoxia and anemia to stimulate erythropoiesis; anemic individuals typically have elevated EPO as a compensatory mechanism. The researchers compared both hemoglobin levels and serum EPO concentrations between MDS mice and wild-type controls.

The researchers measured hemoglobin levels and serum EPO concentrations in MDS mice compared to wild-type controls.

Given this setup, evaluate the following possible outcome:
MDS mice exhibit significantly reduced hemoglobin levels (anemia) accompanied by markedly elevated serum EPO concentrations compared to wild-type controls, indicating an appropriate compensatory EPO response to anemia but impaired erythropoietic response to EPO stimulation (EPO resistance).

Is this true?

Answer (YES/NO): YES